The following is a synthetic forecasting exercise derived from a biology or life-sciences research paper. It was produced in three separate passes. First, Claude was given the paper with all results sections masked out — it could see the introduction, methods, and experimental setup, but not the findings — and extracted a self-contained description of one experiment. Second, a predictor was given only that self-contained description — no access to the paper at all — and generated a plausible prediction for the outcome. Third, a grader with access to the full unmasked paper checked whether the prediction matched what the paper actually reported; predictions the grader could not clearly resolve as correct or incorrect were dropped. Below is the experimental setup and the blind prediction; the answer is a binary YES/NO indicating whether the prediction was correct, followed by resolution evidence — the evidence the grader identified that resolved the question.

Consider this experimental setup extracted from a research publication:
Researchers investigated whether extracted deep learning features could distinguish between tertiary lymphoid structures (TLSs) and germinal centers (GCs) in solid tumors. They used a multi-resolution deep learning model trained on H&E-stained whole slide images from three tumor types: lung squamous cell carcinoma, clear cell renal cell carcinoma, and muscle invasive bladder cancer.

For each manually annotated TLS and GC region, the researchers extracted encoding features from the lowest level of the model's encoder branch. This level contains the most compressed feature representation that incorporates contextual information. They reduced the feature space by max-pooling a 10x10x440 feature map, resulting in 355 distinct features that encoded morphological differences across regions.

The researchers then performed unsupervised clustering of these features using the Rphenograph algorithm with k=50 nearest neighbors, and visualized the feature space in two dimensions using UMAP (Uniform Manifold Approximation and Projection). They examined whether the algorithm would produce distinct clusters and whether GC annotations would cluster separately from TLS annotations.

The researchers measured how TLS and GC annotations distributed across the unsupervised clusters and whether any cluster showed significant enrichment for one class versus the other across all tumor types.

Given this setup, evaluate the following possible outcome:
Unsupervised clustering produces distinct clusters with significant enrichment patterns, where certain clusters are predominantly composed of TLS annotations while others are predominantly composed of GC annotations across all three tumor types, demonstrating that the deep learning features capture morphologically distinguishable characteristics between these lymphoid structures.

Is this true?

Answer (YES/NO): YES